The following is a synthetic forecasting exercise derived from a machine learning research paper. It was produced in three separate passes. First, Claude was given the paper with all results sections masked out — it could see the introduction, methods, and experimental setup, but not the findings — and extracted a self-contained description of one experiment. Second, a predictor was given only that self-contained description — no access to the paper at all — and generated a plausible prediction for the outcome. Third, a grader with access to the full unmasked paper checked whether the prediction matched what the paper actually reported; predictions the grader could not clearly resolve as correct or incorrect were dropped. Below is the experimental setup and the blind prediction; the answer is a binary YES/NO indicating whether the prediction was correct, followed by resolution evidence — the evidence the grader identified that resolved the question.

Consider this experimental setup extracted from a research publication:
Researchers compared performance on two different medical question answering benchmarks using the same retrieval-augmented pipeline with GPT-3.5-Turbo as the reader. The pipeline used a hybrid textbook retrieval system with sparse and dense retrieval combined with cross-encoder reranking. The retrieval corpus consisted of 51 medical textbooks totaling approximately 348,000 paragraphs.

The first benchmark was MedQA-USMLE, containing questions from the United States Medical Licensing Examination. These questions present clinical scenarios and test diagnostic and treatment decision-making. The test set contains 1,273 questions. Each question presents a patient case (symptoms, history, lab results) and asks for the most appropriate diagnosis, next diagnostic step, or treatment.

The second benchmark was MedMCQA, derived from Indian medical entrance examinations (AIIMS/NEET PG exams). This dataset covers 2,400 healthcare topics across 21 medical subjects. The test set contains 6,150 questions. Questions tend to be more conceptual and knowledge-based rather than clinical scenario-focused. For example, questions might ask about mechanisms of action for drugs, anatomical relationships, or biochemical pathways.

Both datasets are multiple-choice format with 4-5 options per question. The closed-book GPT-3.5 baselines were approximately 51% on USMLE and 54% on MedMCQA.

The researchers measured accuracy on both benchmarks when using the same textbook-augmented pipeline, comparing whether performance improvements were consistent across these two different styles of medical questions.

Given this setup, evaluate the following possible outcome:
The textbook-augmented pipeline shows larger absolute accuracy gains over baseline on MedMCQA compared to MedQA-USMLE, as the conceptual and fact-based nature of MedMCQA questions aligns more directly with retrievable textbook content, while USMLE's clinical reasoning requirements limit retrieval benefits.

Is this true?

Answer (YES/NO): NO